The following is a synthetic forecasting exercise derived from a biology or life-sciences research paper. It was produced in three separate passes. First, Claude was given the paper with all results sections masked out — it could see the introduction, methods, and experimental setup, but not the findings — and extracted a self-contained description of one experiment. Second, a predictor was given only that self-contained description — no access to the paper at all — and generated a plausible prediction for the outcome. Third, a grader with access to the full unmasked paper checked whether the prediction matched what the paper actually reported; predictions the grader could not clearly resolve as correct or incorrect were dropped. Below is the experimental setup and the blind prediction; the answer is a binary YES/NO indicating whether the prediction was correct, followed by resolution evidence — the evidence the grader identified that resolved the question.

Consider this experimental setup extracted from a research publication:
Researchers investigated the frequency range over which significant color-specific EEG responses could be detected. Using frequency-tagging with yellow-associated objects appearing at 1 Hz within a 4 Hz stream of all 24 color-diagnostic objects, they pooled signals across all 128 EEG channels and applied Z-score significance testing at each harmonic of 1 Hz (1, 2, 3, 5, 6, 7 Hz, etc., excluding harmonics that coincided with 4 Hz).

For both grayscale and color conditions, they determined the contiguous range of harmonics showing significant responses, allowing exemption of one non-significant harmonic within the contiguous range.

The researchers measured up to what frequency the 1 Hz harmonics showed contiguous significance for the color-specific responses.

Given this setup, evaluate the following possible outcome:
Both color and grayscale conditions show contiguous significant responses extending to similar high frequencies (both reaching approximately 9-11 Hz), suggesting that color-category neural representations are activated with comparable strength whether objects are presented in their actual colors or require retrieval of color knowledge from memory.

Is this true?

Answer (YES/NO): NO